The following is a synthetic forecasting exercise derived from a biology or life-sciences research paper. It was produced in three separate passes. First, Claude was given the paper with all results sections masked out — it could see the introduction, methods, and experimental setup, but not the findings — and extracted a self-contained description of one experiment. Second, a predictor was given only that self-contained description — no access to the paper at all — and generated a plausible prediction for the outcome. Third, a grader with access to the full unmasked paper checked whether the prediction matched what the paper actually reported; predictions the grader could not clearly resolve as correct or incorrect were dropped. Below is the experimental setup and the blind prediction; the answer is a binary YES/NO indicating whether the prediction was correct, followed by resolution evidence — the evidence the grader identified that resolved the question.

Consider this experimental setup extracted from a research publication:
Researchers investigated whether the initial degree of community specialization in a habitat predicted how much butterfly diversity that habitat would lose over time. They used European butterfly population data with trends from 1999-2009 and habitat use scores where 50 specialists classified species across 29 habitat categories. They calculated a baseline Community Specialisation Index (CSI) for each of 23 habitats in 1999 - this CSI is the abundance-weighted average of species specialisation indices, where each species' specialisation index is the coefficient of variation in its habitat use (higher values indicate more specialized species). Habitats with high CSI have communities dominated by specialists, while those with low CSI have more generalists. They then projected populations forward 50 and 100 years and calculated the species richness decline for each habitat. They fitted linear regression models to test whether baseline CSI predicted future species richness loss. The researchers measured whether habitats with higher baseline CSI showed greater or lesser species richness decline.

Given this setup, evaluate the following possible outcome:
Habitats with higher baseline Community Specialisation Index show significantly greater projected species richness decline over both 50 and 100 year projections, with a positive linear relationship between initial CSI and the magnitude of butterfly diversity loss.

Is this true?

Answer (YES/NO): NO